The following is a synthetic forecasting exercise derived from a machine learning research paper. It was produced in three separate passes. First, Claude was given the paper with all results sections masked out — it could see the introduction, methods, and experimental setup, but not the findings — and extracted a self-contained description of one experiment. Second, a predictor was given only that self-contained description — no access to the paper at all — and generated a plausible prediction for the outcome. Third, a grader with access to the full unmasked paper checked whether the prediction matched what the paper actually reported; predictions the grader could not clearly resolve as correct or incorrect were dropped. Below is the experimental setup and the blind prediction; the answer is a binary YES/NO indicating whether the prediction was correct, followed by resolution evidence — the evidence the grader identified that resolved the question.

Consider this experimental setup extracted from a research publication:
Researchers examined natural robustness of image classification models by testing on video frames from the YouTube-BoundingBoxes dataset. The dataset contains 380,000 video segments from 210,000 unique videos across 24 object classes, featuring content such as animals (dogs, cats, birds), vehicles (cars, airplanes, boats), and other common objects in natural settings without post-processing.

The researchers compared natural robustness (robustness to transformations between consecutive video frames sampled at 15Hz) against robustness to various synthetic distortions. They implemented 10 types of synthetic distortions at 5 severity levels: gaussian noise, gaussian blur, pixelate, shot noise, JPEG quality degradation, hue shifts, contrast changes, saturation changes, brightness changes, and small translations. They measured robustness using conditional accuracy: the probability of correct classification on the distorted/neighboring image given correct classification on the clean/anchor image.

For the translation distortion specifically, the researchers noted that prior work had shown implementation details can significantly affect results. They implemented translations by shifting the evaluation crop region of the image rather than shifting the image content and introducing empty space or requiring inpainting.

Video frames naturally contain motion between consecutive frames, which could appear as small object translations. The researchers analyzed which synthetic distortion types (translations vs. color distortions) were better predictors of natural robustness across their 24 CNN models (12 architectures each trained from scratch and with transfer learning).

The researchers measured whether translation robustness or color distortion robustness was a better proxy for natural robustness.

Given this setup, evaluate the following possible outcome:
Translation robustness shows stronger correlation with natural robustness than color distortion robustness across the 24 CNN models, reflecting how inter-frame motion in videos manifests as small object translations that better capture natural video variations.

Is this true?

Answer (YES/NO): NO